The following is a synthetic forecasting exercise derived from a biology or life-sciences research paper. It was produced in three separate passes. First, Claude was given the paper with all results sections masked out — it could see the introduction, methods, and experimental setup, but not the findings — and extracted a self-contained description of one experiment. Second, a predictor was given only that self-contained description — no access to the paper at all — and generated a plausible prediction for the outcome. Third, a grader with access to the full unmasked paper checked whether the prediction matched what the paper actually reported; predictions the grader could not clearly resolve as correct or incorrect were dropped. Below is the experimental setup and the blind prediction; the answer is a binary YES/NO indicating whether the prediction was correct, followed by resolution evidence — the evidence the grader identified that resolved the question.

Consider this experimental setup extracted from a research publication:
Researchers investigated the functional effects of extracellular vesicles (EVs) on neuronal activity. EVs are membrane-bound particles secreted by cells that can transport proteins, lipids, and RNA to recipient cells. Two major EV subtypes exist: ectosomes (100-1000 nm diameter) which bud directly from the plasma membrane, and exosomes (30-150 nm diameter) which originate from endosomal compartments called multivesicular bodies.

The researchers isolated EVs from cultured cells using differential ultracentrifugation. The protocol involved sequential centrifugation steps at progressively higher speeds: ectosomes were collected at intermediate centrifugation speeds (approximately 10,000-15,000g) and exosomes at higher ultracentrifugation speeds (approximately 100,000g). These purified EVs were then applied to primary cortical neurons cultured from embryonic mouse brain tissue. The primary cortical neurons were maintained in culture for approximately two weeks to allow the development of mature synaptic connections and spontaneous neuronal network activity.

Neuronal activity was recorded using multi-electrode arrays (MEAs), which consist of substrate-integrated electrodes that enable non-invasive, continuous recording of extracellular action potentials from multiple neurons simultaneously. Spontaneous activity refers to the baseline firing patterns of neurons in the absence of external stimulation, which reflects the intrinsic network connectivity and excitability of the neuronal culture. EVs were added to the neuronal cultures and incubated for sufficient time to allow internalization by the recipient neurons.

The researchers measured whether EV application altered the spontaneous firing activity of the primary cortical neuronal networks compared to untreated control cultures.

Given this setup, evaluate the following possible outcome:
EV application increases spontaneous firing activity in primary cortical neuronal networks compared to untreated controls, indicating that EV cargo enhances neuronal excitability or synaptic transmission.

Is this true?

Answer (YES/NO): NO